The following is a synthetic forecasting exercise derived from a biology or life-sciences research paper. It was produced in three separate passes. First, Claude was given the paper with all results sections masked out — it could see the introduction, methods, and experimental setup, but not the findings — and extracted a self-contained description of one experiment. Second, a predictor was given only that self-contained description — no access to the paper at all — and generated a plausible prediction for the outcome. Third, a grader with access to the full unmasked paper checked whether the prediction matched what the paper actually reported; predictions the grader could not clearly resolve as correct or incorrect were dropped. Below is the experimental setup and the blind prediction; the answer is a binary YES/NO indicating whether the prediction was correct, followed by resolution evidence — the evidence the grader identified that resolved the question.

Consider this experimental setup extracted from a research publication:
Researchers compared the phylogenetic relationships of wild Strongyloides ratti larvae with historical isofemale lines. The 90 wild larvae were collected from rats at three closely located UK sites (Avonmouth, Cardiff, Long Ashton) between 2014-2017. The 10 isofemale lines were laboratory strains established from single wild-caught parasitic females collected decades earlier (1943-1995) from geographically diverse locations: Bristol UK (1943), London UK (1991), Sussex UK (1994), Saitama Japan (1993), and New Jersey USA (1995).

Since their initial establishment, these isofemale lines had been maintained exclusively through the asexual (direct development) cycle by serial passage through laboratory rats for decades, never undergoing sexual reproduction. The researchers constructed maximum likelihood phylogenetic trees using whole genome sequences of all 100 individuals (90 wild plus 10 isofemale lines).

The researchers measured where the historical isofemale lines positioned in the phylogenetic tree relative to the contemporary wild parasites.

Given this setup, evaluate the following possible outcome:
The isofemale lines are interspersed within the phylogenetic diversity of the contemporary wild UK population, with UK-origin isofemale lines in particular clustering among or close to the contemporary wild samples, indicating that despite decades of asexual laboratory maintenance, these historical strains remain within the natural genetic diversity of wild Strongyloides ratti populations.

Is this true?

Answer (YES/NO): YES